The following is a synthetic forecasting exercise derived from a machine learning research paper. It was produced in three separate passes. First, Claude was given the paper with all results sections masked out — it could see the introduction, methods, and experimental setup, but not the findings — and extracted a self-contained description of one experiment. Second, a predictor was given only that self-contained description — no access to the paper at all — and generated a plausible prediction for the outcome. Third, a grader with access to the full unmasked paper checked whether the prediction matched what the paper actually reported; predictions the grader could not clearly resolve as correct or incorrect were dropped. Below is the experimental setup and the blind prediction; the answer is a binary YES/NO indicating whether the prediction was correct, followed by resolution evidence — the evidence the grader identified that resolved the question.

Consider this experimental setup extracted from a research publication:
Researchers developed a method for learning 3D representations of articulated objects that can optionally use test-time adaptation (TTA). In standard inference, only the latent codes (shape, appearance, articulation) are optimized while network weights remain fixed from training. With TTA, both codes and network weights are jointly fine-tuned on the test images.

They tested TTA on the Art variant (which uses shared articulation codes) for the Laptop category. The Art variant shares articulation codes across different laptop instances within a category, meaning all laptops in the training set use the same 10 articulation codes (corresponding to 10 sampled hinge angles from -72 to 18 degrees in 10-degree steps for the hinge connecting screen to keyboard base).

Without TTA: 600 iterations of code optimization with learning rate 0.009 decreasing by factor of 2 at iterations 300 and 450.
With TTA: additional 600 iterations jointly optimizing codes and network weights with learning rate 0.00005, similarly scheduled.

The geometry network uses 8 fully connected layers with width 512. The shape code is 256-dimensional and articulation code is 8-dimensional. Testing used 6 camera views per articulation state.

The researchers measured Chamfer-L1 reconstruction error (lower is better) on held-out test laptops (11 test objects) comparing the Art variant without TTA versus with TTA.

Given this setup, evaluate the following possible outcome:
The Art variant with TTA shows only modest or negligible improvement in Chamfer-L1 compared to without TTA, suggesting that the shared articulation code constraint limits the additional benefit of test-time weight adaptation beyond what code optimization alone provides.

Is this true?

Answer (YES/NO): NO